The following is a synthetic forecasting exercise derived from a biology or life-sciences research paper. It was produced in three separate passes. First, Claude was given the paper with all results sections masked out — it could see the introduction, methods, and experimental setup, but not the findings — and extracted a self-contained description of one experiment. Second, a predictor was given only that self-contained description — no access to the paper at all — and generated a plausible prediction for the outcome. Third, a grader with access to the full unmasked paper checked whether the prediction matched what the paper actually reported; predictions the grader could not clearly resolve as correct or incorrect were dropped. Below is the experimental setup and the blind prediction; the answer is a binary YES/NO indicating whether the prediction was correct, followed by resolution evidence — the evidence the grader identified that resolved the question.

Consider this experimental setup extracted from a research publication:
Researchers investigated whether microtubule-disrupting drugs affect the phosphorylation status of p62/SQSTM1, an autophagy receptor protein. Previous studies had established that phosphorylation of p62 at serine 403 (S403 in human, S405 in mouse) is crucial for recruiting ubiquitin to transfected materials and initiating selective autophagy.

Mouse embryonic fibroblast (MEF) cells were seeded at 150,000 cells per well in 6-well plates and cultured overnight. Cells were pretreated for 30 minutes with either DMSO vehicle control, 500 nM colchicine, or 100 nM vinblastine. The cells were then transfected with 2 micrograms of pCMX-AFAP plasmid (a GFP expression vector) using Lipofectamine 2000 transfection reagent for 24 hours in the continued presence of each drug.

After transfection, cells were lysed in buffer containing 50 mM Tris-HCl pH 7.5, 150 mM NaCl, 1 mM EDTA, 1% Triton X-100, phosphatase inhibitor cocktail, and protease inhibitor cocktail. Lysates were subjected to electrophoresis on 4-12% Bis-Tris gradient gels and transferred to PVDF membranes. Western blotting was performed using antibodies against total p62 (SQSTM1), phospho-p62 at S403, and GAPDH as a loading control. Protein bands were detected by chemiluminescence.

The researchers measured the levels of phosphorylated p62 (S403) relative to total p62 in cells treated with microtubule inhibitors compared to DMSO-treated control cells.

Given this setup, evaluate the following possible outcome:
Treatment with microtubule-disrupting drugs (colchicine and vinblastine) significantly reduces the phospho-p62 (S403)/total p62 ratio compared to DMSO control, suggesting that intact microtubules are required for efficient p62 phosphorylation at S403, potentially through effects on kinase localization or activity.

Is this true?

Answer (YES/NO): YES